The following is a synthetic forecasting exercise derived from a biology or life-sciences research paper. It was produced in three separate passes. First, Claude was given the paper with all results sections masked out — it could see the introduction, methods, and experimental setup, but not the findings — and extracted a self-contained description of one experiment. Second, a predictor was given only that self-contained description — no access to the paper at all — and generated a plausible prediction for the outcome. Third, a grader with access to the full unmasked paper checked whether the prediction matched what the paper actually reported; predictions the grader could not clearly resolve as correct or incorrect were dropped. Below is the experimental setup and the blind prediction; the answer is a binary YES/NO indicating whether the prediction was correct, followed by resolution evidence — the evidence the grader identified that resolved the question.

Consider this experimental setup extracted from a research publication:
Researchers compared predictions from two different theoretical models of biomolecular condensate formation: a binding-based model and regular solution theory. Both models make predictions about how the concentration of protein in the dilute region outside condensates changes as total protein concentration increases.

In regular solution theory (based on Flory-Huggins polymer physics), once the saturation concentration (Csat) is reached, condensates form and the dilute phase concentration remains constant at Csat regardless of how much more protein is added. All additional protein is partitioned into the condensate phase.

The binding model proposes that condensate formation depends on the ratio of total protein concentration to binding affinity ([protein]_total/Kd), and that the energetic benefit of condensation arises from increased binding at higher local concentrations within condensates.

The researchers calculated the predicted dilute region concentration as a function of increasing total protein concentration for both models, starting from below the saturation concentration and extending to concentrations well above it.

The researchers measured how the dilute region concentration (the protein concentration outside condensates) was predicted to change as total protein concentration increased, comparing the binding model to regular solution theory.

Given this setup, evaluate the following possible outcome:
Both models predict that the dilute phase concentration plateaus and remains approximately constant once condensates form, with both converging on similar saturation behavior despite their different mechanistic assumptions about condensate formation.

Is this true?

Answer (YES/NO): NO